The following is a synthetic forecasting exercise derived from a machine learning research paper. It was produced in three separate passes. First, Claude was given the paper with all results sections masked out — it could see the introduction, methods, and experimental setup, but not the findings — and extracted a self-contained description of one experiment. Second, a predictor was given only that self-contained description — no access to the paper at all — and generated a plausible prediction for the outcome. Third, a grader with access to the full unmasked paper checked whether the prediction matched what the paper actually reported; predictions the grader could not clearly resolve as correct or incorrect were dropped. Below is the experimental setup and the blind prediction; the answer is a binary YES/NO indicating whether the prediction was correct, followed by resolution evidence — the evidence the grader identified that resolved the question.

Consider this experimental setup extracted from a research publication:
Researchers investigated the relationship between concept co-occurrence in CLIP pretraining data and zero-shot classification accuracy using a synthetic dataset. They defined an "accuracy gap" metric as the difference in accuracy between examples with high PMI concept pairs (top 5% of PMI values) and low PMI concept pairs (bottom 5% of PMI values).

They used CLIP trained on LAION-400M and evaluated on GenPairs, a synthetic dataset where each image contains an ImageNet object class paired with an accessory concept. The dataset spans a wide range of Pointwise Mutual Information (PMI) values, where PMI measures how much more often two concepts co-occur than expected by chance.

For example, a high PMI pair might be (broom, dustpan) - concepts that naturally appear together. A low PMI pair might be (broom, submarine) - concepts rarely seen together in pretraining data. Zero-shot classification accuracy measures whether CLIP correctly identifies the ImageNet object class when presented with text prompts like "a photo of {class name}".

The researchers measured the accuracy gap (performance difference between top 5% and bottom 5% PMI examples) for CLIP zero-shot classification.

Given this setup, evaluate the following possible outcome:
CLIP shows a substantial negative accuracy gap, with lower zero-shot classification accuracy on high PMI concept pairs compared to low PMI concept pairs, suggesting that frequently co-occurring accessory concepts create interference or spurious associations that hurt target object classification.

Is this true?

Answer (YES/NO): NO